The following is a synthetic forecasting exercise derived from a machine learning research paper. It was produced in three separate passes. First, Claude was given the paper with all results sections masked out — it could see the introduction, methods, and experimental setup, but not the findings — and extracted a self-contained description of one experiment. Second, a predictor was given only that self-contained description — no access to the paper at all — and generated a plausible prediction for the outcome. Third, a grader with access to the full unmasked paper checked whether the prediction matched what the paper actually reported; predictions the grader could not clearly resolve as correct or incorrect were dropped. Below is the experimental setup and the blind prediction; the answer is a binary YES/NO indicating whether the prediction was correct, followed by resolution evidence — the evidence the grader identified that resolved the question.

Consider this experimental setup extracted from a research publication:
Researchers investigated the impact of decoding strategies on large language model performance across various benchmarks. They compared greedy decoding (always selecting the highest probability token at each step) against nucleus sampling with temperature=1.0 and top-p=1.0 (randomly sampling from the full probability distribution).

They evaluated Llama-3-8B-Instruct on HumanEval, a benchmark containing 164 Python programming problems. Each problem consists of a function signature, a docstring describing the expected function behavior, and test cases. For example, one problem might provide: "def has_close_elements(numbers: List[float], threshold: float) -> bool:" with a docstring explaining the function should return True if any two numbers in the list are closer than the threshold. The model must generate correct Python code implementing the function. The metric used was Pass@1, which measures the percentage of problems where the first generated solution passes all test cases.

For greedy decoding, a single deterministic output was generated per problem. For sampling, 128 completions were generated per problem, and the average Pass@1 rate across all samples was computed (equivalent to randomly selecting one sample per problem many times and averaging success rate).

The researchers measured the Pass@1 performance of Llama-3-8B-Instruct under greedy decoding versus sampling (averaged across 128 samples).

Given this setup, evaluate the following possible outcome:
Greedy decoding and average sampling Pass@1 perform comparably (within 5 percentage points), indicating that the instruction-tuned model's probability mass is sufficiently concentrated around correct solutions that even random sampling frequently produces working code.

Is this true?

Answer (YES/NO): NO